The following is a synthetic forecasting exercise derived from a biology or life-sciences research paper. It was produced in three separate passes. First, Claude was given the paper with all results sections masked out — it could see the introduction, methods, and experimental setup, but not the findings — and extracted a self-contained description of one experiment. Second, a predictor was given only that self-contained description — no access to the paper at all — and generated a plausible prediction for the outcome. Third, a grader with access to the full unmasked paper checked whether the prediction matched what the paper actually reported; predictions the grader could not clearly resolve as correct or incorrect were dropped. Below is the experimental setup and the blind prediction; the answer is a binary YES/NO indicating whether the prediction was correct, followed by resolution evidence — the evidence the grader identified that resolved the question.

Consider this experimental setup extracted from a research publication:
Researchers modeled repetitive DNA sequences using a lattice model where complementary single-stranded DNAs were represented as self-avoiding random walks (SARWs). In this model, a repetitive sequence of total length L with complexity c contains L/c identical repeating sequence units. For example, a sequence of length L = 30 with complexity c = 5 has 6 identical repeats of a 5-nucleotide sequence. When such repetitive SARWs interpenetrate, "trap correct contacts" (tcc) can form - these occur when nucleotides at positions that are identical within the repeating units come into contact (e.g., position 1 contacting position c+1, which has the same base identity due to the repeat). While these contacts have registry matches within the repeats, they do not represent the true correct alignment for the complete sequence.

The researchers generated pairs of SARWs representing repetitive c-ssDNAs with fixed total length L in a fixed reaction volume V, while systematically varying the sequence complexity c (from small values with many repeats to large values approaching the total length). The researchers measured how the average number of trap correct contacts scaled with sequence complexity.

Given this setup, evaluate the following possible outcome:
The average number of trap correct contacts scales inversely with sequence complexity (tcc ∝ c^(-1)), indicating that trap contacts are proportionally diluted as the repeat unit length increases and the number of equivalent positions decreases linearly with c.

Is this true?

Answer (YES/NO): YES